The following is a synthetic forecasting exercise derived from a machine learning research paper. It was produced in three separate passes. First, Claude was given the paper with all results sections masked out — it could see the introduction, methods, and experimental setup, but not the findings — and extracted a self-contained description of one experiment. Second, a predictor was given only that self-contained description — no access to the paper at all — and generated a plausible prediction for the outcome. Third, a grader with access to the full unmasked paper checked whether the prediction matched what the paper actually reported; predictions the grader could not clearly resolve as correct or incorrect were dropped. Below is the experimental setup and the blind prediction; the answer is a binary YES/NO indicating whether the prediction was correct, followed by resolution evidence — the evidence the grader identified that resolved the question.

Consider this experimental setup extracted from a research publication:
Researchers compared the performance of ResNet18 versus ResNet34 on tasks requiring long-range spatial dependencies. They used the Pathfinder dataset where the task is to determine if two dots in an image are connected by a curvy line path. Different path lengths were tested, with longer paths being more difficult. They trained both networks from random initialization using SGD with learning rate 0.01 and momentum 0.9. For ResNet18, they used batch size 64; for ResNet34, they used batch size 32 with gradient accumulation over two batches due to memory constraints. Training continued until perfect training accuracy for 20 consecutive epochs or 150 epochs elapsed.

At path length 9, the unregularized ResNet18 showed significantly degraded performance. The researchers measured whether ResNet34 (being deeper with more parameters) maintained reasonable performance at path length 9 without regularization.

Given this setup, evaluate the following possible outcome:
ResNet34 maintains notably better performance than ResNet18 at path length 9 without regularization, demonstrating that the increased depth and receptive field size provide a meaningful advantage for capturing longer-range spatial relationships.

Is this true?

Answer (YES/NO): YES